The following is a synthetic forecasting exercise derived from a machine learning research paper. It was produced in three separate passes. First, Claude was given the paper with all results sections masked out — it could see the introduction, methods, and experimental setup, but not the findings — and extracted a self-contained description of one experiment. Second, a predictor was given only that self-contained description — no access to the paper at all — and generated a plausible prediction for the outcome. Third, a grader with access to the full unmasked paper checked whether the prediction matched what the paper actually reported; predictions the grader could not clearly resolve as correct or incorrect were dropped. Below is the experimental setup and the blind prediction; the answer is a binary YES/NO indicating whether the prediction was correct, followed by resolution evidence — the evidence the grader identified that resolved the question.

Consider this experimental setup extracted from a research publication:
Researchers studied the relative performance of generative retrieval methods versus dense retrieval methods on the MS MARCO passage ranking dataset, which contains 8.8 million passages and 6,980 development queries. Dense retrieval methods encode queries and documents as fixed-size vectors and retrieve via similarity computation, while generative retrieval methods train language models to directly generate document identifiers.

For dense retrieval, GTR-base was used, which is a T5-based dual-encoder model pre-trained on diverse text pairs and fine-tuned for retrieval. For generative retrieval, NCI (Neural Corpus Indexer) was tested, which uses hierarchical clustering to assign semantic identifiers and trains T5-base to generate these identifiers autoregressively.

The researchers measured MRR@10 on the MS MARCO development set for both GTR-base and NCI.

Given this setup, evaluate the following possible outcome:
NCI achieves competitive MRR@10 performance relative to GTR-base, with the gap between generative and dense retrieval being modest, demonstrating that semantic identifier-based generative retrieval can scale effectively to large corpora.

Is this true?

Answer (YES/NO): NO